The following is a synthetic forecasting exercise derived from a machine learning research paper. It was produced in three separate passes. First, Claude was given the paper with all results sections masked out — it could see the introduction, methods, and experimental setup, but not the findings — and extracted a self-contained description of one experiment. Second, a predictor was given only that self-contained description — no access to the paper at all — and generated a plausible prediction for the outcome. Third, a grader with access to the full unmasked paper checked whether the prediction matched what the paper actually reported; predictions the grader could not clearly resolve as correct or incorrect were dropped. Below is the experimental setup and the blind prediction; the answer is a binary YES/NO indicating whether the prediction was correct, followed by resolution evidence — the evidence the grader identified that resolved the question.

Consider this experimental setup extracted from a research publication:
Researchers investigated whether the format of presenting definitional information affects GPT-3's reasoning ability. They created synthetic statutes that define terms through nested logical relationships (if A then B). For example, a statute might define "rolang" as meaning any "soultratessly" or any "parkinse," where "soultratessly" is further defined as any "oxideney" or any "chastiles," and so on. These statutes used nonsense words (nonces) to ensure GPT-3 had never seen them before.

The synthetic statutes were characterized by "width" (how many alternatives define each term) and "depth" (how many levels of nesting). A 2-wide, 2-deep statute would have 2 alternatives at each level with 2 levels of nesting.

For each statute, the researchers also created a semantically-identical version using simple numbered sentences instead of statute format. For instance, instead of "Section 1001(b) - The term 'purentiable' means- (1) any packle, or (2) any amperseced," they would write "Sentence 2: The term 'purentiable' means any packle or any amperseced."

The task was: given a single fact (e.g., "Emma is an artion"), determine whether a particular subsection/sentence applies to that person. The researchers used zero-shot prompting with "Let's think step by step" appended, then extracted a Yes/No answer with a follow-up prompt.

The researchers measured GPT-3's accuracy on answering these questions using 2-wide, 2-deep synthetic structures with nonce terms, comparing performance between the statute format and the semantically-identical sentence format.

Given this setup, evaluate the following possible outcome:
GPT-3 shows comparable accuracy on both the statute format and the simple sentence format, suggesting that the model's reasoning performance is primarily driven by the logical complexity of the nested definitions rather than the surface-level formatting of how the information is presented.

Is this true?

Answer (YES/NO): YES